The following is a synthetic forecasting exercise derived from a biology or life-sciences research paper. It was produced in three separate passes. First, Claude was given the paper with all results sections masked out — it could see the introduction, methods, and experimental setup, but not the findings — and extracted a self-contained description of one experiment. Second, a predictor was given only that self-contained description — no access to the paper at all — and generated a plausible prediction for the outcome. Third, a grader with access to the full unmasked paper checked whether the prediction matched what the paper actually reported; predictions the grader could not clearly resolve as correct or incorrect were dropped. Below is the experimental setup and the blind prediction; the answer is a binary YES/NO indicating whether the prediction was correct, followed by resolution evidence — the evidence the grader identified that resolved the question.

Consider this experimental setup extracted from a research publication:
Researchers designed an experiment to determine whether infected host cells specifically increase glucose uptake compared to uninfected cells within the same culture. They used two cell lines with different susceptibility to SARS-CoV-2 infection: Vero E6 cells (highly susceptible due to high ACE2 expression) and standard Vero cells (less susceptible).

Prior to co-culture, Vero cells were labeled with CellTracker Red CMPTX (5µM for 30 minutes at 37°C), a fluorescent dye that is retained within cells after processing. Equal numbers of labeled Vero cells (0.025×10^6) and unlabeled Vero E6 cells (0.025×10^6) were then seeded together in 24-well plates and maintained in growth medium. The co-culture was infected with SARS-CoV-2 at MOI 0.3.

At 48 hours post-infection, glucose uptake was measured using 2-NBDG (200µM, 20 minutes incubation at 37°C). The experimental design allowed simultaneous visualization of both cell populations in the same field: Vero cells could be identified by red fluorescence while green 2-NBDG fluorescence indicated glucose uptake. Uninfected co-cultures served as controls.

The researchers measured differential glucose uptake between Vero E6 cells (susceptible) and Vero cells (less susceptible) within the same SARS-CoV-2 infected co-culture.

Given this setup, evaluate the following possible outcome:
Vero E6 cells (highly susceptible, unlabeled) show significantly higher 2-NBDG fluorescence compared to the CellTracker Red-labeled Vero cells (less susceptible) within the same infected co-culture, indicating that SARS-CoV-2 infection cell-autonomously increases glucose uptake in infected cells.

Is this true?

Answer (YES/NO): YES